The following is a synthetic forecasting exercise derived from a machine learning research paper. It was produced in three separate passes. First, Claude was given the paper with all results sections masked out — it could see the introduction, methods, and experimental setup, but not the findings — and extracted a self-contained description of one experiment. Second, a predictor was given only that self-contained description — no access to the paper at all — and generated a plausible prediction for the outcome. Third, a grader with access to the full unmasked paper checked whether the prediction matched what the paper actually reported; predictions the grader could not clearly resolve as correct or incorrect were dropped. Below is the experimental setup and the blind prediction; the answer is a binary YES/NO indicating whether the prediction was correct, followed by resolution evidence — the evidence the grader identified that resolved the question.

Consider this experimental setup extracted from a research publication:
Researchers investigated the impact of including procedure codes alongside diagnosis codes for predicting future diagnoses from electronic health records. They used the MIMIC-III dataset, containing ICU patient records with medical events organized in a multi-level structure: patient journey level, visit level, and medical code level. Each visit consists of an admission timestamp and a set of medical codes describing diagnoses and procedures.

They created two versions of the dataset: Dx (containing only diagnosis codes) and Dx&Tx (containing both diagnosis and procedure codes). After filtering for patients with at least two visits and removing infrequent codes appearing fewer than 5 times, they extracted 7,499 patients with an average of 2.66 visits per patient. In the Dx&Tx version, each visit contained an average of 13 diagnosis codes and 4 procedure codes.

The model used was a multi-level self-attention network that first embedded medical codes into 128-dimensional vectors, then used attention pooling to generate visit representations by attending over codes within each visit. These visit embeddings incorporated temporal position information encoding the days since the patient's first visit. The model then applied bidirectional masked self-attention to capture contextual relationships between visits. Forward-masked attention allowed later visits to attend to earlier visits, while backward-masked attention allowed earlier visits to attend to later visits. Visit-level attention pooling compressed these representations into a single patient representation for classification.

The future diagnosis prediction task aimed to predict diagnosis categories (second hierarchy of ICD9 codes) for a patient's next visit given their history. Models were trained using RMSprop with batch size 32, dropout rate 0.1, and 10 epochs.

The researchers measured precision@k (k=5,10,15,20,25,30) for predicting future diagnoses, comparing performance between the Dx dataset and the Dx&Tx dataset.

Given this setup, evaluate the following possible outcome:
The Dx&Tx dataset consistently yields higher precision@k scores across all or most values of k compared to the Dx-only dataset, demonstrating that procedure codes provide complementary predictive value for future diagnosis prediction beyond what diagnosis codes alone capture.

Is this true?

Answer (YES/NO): NO